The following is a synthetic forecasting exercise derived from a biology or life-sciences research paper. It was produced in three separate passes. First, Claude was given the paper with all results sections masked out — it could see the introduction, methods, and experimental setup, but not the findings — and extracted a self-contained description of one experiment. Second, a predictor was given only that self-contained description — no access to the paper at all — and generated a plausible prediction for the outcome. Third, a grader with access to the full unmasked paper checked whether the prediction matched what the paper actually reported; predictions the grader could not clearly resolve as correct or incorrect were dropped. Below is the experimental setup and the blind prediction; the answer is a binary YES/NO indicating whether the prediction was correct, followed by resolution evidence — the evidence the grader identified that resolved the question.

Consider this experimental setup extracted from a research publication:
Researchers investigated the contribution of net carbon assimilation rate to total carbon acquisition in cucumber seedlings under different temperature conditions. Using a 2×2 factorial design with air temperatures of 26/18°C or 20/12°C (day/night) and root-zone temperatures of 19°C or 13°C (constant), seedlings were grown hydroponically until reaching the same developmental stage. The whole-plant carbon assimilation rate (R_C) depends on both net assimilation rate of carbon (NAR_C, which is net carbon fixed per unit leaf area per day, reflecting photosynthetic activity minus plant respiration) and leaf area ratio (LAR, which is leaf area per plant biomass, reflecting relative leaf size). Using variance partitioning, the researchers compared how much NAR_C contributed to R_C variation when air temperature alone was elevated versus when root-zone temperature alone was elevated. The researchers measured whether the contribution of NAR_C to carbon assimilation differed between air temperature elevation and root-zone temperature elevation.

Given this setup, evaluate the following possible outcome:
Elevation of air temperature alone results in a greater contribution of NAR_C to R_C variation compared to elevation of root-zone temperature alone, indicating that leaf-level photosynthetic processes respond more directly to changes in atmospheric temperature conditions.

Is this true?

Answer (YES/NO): YES